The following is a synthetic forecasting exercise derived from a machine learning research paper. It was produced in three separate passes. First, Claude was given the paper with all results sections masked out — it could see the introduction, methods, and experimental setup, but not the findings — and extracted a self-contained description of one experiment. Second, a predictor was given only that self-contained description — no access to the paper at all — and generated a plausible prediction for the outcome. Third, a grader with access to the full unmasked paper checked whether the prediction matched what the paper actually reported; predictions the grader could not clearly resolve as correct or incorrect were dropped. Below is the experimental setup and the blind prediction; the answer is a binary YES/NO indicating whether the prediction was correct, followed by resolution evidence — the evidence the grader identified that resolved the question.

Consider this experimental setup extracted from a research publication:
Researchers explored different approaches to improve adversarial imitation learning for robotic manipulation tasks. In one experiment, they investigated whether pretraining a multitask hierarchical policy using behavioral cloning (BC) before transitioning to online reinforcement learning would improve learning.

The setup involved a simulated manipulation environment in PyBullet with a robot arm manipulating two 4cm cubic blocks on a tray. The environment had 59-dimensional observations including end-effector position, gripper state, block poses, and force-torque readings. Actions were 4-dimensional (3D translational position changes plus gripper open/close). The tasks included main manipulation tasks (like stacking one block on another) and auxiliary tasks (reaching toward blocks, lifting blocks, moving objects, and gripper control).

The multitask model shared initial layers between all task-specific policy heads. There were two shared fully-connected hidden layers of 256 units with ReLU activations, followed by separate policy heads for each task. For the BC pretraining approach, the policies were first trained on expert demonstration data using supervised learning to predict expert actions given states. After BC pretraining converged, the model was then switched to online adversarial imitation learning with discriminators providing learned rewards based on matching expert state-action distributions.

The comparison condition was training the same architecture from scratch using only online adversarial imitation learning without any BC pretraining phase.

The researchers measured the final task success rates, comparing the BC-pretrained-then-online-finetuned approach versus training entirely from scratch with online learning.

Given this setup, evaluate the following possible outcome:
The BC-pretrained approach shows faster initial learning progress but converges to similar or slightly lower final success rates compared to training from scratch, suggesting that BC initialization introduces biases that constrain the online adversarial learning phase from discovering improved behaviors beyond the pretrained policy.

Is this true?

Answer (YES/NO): NO